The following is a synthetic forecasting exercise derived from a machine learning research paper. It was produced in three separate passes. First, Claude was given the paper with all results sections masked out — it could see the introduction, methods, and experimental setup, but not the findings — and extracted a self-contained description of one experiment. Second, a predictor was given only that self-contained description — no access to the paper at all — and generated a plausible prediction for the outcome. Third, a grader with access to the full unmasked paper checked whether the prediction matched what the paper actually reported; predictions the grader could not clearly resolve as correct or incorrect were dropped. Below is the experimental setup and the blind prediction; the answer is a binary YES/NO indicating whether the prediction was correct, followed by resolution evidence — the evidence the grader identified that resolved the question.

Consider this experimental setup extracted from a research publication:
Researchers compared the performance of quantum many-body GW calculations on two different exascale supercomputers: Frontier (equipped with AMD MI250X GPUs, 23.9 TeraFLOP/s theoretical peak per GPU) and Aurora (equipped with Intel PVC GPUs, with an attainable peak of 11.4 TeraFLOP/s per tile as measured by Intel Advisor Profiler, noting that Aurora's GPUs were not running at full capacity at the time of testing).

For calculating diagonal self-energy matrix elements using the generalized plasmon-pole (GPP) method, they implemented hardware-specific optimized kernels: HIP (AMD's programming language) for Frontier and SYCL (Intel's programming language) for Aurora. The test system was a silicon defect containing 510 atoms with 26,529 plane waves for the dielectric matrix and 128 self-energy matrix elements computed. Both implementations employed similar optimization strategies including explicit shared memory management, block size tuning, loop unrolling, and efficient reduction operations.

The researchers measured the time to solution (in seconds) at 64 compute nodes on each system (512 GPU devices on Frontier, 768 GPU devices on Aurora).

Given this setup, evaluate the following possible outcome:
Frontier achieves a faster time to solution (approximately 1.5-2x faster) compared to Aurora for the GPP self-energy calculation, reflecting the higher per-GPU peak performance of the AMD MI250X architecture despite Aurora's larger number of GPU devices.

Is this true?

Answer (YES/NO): NO